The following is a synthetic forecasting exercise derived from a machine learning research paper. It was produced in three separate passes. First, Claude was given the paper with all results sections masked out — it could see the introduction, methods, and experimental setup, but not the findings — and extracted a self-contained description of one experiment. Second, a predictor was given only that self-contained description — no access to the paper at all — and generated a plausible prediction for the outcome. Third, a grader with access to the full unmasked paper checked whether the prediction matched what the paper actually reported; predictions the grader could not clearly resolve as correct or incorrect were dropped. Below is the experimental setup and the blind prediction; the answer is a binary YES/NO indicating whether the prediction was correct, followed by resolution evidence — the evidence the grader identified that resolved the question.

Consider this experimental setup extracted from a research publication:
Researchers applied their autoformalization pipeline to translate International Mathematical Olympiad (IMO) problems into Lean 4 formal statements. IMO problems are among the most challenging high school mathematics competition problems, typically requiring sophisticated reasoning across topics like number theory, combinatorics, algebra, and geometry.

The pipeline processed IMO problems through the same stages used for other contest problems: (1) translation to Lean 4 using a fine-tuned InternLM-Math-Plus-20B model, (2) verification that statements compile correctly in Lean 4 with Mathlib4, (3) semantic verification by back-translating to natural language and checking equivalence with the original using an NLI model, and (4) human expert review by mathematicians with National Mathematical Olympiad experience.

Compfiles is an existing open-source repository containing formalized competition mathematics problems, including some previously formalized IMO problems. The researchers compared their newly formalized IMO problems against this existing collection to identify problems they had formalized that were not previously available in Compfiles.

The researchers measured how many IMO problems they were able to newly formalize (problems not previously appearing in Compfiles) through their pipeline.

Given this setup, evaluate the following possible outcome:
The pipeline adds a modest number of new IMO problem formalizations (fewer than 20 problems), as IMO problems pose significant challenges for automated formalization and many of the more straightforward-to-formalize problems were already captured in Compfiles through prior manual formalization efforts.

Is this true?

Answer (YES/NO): NO